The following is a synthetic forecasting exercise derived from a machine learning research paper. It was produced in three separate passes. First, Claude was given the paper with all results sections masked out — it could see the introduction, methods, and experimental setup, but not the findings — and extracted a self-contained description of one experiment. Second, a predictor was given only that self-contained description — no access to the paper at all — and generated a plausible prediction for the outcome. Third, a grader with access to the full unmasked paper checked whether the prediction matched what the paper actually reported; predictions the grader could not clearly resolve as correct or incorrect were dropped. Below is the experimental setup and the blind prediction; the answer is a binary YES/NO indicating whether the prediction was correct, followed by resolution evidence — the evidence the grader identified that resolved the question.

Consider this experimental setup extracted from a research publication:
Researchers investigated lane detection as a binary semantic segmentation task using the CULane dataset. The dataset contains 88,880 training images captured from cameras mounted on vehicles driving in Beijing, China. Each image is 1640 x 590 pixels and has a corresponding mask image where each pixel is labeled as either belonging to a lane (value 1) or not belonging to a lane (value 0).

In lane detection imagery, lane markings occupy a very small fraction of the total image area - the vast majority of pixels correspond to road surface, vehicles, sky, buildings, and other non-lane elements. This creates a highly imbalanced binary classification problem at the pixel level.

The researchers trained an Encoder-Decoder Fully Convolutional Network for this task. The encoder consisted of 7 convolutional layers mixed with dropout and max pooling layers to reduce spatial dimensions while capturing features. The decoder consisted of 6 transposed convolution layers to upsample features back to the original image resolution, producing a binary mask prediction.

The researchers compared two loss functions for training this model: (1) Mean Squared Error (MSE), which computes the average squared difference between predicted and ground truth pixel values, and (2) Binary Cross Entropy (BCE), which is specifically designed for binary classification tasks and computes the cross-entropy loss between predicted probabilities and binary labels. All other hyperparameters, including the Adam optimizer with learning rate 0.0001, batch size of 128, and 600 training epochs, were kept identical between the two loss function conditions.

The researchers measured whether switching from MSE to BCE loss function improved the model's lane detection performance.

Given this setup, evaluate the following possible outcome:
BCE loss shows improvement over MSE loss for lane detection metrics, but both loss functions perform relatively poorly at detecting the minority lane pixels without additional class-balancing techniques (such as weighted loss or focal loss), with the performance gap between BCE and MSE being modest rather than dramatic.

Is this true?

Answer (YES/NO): NO